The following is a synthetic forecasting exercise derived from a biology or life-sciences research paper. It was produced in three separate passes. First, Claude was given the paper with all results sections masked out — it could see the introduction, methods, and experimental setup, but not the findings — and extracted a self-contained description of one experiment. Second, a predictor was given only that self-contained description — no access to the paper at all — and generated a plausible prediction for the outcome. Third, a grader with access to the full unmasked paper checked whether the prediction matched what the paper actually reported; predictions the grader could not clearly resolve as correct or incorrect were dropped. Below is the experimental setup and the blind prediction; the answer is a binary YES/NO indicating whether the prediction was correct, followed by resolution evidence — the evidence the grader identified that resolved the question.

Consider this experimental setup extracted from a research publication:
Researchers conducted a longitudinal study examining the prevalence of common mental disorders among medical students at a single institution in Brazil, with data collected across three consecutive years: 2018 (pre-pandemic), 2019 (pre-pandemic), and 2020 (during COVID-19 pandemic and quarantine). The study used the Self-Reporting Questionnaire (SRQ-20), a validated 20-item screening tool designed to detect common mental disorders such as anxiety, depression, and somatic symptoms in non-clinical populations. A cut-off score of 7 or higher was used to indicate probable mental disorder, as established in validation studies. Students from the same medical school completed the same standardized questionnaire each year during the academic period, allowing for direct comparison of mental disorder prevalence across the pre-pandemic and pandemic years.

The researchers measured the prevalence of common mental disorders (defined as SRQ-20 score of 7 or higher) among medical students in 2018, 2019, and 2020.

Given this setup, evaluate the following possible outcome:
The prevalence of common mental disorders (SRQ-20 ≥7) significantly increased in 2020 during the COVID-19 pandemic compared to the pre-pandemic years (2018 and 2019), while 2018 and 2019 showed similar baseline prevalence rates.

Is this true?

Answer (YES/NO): NO